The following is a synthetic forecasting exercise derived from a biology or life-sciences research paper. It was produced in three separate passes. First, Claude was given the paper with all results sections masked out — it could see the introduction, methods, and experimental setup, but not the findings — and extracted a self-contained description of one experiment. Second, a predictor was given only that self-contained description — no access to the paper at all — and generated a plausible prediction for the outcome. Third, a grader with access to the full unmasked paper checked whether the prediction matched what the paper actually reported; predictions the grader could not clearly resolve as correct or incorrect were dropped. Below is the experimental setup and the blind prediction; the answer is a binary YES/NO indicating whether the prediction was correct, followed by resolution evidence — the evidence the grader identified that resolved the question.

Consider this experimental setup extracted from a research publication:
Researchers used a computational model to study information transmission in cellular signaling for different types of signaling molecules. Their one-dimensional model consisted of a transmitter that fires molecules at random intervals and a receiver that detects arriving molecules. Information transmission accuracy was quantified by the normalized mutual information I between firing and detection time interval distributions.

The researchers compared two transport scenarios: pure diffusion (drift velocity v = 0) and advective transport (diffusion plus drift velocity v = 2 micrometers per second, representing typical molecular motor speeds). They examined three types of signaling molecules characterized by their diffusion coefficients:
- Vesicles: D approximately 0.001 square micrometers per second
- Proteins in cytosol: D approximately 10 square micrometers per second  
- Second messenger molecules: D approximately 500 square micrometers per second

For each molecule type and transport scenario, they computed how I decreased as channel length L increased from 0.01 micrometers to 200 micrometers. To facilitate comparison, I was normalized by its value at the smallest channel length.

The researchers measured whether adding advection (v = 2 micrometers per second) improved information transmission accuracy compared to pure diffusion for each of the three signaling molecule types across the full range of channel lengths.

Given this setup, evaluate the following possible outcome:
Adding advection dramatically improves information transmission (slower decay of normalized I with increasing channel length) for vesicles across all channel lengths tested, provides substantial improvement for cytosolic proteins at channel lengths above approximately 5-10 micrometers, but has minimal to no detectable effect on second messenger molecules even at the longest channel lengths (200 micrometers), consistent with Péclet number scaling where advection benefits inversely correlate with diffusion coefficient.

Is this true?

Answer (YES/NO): NO